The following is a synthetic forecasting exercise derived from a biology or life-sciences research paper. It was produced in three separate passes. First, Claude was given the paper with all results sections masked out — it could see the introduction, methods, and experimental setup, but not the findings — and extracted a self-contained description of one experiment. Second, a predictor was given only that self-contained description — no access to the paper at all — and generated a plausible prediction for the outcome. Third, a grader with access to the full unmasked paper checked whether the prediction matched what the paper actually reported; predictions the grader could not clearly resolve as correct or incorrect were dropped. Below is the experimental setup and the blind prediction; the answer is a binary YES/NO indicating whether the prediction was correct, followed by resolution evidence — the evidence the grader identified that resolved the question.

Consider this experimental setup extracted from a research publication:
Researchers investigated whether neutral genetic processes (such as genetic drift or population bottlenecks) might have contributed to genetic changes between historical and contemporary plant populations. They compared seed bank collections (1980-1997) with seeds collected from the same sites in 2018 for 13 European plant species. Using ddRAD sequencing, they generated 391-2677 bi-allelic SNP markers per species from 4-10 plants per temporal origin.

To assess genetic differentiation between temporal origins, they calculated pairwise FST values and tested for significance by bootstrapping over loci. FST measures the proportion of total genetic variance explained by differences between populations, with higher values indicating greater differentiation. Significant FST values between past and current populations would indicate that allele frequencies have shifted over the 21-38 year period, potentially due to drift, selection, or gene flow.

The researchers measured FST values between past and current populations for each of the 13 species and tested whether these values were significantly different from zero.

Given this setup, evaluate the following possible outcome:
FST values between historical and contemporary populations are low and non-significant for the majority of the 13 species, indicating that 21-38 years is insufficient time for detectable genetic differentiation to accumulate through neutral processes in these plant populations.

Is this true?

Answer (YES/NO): YES